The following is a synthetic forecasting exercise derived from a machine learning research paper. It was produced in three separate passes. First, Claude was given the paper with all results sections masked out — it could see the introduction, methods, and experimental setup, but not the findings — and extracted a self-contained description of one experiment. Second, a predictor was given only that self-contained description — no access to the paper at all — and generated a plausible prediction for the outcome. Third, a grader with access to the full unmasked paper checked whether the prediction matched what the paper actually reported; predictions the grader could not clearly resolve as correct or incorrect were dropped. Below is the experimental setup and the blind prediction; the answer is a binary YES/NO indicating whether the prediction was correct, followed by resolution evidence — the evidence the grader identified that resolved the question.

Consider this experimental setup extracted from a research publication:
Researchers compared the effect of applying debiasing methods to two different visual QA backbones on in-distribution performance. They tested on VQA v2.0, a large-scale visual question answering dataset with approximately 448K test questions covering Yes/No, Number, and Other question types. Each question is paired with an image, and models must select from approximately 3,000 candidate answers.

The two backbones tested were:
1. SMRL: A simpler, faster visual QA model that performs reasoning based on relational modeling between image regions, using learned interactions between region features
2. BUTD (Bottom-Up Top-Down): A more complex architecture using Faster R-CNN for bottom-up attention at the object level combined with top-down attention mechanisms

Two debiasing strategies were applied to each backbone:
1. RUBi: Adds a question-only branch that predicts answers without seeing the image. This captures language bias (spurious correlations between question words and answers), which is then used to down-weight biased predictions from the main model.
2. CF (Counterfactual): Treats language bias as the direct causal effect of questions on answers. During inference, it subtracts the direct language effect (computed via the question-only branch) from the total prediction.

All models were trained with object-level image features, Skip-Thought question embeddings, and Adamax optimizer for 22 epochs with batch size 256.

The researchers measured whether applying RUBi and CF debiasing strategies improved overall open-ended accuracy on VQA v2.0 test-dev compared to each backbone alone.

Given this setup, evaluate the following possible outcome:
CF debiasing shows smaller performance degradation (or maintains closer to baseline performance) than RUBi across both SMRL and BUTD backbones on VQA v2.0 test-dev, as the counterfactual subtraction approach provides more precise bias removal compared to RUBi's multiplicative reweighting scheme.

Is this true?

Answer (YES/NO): NO